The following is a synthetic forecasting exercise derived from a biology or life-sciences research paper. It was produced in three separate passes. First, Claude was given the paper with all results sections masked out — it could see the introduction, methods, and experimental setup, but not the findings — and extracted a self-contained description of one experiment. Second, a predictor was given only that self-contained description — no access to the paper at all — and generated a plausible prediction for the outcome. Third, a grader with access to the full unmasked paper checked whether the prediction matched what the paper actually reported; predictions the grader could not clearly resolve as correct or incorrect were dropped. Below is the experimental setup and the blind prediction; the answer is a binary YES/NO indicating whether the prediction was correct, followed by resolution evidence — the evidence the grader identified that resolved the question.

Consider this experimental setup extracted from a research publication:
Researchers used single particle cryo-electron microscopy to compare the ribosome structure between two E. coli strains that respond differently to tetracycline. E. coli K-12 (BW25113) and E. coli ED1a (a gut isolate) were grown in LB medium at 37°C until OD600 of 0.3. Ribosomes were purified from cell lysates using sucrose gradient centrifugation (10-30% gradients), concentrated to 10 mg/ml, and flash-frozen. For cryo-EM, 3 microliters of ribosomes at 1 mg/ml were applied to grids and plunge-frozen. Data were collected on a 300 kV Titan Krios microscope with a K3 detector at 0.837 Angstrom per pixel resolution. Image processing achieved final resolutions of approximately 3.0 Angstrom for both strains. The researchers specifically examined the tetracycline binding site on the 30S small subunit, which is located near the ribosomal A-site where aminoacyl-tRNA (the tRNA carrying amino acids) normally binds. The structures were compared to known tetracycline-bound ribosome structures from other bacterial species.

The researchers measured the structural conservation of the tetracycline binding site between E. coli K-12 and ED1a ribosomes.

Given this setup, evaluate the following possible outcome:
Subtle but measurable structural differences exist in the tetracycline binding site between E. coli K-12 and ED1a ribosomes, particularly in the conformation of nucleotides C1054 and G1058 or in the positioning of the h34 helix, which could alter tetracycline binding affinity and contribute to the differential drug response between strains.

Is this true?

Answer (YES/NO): NO